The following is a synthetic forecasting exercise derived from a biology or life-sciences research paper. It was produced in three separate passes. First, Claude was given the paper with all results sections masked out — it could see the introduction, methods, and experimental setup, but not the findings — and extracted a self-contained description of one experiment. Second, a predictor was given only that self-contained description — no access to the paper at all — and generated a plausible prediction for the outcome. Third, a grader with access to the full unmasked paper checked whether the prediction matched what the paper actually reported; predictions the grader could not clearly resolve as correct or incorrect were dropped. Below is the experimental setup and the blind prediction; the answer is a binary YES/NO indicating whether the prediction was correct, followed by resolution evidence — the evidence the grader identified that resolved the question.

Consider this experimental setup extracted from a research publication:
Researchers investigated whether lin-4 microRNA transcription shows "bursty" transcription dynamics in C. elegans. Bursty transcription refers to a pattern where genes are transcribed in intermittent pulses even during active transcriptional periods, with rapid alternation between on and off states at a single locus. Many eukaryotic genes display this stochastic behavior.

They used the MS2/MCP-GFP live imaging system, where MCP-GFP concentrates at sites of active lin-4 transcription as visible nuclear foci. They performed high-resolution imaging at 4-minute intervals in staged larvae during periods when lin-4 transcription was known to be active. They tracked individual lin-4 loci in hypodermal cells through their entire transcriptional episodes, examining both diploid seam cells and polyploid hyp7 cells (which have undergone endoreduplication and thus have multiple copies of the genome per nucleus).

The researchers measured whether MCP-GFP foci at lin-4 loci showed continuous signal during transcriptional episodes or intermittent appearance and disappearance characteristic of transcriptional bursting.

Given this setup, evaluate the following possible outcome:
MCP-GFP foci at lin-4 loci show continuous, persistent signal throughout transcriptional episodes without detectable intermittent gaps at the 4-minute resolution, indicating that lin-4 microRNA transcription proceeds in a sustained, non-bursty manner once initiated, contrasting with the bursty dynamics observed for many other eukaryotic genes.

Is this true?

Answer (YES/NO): YES